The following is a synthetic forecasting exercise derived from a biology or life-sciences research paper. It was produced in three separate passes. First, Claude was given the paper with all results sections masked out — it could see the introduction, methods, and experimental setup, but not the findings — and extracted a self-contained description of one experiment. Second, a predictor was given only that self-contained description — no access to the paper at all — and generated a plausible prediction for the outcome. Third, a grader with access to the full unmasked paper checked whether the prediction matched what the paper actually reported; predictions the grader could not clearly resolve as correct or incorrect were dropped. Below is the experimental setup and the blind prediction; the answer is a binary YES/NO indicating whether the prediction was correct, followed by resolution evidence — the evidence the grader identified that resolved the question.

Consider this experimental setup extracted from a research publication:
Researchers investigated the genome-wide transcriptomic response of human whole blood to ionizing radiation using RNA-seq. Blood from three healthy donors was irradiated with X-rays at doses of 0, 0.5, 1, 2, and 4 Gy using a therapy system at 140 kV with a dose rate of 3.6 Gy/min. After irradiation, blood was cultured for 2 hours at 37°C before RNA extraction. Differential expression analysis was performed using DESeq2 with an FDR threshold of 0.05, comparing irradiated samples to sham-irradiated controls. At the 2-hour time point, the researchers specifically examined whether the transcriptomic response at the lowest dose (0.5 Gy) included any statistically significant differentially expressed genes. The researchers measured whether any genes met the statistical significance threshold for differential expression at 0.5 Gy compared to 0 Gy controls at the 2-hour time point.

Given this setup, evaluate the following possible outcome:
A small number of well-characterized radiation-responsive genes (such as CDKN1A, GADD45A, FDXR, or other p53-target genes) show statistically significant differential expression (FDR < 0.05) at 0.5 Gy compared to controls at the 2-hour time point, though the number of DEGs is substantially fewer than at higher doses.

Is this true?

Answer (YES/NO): YES